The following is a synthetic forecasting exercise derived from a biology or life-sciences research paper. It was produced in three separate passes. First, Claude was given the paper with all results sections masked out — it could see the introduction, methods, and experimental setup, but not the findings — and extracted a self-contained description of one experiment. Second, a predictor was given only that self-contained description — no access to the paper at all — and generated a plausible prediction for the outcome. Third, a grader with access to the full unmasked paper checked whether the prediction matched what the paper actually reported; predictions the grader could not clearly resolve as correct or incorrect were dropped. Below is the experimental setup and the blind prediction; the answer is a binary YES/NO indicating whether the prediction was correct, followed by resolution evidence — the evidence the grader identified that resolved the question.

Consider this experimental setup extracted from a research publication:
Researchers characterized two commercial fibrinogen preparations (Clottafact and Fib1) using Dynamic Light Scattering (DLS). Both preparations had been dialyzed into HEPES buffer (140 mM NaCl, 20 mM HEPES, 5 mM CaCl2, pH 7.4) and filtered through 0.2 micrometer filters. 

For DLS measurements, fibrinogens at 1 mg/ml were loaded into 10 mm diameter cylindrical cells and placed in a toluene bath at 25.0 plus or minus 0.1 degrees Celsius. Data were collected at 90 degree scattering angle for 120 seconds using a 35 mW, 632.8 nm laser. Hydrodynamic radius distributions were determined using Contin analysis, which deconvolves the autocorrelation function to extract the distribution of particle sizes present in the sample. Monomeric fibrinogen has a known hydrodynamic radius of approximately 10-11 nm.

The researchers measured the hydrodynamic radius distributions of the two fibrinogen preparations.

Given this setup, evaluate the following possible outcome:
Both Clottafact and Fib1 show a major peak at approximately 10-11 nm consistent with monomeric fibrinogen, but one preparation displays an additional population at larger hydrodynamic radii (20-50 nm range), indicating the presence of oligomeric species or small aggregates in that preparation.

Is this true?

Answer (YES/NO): NO